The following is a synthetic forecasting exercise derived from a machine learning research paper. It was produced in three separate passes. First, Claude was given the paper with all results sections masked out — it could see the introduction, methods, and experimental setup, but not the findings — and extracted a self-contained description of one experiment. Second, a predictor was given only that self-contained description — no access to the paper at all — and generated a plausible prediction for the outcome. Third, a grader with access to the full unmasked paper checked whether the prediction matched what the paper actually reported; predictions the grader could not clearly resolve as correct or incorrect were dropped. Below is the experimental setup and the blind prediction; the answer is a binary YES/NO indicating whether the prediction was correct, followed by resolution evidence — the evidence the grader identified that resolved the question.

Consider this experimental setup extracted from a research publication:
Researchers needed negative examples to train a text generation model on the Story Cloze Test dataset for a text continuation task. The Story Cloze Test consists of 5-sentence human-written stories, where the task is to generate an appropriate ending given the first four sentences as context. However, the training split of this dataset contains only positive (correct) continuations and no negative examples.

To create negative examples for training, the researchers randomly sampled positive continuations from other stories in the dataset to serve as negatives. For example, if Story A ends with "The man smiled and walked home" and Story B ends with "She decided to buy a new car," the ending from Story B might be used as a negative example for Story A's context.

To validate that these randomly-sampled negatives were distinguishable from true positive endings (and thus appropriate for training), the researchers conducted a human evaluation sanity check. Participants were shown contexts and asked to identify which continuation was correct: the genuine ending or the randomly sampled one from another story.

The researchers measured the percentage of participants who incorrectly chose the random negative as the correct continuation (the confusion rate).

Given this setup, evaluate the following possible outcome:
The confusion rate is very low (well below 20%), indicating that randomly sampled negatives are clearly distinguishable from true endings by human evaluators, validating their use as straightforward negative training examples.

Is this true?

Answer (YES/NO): YES